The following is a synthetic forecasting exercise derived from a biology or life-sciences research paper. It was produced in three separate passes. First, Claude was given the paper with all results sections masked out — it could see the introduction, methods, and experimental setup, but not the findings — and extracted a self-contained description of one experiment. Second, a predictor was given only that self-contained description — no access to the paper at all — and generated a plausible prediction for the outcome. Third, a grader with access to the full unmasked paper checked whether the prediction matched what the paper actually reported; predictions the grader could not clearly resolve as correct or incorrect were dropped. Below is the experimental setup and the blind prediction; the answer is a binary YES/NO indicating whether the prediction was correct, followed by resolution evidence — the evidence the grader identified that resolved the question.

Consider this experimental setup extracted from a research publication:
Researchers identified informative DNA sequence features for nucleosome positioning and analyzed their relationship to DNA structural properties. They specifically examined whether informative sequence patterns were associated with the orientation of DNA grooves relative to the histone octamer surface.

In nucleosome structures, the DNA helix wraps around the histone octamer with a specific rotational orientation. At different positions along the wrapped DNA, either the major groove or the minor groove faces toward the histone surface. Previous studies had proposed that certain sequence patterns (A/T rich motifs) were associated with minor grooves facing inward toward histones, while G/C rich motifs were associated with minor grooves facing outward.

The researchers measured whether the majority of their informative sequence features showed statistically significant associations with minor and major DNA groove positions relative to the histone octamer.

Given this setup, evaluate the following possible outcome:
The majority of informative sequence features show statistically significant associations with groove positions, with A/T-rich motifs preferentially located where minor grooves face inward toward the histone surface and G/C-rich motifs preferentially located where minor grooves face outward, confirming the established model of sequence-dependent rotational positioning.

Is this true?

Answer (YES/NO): NO